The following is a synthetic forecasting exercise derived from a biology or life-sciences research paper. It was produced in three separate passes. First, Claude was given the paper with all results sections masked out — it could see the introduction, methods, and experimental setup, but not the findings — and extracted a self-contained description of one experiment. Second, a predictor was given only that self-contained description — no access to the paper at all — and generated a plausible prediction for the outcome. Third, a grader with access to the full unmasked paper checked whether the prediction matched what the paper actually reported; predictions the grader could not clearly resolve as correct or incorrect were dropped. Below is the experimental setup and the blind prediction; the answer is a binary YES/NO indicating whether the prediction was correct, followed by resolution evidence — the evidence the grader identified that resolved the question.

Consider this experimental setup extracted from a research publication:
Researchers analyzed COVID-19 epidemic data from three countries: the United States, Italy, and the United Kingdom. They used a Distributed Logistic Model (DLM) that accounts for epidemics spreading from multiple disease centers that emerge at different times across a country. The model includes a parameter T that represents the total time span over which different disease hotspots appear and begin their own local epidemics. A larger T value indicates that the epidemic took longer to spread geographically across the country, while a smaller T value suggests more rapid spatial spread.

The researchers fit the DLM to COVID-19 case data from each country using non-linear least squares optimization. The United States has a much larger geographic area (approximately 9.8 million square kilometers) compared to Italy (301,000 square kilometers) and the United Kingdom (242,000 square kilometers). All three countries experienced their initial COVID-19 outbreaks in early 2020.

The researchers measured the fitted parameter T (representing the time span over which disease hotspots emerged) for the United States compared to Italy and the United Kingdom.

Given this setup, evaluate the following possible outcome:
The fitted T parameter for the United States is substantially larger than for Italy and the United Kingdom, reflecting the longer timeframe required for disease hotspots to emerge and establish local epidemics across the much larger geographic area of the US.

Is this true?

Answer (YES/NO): YES